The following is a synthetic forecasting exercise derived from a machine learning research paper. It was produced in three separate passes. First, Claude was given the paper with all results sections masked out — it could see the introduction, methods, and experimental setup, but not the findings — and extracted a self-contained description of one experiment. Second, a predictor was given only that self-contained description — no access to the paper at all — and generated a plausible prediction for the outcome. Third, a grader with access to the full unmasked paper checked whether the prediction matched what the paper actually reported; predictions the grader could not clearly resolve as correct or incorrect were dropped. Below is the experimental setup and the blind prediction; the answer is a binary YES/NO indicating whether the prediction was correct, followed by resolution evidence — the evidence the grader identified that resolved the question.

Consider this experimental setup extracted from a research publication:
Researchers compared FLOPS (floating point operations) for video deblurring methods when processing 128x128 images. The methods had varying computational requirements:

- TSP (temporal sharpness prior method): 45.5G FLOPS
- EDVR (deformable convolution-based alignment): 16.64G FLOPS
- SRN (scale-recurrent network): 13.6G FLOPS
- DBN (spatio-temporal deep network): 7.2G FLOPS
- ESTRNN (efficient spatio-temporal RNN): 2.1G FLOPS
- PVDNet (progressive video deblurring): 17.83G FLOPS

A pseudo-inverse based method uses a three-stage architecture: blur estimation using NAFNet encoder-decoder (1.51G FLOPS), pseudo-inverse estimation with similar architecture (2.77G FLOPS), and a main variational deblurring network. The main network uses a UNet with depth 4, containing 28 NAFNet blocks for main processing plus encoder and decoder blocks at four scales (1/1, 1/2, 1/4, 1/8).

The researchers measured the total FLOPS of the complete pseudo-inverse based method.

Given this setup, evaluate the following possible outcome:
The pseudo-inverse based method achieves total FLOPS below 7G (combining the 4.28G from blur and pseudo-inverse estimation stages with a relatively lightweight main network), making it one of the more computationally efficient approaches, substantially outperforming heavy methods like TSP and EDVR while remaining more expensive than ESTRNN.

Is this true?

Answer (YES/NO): NO